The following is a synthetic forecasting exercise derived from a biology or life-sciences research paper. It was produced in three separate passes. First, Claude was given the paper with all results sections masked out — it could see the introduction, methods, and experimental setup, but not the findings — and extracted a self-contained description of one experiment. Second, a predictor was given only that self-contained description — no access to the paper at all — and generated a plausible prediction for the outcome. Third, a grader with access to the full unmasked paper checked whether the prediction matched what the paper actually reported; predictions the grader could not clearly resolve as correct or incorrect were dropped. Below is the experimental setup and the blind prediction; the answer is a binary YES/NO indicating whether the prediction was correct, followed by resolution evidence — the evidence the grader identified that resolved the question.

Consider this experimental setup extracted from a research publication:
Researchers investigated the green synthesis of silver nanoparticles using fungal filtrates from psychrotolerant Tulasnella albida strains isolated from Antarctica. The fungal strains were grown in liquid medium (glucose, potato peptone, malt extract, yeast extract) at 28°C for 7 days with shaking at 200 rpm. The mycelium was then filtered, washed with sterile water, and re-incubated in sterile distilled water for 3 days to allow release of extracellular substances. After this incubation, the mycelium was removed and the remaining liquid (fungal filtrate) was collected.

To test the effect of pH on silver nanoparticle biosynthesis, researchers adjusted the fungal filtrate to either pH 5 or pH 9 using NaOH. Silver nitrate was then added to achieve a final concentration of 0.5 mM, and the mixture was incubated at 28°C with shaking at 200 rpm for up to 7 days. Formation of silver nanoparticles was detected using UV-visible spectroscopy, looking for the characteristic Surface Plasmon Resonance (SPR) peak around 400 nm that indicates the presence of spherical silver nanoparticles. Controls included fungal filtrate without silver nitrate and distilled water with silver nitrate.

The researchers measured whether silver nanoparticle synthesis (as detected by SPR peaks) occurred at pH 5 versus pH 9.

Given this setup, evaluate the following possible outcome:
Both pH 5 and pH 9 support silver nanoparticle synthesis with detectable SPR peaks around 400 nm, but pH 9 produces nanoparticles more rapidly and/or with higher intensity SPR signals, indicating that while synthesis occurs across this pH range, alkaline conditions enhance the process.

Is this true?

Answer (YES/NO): NO